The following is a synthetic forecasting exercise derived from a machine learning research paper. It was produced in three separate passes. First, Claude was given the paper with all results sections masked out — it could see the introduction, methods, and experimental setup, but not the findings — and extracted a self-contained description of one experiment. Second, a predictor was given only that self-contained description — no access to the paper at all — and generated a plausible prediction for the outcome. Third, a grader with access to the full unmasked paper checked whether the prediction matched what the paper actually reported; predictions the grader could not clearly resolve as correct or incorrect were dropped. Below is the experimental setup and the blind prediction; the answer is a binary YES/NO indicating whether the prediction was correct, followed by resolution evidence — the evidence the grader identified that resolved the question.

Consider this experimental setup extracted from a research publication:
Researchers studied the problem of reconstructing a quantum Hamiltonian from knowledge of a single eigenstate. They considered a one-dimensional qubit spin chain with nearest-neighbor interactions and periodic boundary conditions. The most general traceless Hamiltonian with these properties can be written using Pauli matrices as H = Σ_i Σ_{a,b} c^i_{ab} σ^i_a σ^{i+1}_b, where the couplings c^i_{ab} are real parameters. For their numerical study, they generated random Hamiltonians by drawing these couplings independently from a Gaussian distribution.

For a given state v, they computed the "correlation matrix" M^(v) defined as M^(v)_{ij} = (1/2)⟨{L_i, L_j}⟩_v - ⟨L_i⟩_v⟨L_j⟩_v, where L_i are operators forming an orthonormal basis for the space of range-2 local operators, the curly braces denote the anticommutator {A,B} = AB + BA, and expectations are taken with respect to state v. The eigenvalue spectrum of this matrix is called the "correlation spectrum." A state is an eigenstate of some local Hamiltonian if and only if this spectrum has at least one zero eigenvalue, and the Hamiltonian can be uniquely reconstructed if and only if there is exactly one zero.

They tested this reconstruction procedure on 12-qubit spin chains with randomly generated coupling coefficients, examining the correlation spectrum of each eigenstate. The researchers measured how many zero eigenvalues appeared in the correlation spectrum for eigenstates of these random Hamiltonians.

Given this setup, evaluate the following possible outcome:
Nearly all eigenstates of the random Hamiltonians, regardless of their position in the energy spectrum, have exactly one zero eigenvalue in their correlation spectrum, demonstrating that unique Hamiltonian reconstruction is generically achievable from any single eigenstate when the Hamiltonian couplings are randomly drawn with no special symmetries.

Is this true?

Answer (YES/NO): YES